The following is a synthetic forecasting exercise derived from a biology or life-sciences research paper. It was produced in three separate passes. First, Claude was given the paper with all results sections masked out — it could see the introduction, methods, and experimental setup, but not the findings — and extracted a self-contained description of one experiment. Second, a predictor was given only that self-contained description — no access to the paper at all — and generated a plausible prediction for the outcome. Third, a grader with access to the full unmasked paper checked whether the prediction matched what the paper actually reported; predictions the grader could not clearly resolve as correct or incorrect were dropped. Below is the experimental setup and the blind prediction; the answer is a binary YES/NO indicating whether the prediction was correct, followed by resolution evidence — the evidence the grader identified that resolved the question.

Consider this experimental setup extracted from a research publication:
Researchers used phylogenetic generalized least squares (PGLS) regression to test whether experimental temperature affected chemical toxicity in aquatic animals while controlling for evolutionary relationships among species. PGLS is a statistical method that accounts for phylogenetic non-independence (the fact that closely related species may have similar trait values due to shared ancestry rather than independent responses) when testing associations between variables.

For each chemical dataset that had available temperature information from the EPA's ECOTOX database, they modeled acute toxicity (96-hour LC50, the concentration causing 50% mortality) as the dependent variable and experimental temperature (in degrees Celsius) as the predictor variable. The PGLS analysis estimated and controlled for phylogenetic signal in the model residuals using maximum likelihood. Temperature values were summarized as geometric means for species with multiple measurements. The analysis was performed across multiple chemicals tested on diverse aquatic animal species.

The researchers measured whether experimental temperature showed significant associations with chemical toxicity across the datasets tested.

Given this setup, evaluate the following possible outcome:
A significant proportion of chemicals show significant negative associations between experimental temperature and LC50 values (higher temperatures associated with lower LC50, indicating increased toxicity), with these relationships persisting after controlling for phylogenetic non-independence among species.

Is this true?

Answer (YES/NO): NO